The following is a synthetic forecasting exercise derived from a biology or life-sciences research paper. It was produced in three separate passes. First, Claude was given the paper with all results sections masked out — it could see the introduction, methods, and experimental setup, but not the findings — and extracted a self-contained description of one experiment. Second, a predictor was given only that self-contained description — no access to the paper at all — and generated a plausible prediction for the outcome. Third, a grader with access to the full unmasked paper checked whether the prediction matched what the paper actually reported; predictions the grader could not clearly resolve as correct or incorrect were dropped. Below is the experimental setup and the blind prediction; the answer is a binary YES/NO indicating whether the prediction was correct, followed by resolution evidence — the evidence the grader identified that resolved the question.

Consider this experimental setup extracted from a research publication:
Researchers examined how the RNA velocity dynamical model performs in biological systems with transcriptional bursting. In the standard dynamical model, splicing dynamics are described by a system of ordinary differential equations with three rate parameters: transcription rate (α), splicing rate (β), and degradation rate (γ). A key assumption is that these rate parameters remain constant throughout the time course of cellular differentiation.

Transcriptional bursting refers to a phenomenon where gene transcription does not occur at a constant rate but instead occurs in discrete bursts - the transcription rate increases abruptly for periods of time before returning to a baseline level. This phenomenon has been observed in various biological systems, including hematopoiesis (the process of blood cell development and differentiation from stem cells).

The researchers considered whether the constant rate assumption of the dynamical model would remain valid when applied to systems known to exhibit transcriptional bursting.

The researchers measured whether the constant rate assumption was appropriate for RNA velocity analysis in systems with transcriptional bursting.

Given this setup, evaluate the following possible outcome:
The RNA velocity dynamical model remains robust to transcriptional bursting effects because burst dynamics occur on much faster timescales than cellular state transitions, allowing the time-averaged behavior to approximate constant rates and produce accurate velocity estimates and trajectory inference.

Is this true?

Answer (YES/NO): NO